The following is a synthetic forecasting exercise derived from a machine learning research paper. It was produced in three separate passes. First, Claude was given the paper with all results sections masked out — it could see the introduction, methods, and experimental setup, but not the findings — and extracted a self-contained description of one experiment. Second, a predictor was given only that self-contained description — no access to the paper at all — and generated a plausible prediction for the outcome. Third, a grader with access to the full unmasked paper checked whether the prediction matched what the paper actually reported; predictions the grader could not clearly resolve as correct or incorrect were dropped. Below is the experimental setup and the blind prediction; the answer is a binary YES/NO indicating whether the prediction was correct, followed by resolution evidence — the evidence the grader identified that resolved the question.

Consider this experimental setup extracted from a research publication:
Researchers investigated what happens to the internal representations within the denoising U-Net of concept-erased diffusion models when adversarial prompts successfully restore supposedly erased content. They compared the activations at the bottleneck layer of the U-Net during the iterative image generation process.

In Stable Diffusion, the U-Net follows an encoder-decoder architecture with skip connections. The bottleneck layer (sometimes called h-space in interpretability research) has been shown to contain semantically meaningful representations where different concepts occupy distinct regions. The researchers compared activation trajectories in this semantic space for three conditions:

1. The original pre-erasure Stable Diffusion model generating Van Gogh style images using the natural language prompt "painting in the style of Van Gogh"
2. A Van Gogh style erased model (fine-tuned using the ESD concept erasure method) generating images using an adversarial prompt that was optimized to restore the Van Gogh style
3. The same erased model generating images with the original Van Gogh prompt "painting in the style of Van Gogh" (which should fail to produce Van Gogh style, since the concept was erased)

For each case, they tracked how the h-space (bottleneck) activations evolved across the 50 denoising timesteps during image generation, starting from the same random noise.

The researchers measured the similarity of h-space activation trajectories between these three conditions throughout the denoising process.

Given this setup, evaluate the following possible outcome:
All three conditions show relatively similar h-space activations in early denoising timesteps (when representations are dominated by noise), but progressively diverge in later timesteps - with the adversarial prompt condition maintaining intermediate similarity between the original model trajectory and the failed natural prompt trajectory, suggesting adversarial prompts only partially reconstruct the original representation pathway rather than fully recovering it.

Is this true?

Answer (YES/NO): NO